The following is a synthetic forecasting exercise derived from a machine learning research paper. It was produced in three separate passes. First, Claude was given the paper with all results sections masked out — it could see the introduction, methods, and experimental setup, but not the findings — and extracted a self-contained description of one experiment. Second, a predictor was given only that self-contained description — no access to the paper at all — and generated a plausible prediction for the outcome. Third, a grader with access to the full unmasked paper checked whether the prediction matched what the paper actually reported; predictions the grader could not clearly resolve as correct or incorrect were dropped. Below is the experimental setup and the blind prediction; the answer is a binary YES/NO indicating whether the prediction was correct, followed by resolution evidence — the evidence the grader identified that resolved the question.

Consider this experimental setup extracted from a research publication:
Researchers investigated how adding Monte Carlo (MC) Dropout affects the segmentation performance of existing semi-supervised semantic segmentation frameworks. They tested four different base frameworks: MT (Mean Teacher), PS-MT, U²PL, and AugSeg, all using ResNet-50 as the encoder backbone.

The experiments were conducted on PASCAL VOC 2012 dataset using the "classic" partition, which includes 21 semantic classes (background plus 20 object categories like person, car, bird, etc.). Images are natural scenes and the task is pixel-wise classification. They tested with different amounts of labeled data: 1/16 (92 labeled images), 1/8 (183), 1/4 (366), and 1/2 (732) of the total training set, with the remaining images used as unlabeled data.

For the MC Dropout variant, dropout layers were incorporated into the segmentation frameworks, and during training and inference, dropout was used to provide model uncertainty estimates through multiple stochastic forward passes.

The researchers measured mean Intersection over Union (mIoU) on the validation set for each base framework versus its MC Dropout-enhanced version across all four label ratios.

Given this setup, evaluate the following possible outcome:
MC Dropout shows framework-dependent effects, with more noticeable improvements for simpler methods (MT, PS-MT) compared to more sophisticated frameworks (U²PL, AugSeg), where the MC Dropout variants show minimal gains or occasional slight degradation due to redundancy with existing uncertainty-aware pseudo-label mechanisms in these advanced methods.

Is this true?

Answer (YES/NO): NO